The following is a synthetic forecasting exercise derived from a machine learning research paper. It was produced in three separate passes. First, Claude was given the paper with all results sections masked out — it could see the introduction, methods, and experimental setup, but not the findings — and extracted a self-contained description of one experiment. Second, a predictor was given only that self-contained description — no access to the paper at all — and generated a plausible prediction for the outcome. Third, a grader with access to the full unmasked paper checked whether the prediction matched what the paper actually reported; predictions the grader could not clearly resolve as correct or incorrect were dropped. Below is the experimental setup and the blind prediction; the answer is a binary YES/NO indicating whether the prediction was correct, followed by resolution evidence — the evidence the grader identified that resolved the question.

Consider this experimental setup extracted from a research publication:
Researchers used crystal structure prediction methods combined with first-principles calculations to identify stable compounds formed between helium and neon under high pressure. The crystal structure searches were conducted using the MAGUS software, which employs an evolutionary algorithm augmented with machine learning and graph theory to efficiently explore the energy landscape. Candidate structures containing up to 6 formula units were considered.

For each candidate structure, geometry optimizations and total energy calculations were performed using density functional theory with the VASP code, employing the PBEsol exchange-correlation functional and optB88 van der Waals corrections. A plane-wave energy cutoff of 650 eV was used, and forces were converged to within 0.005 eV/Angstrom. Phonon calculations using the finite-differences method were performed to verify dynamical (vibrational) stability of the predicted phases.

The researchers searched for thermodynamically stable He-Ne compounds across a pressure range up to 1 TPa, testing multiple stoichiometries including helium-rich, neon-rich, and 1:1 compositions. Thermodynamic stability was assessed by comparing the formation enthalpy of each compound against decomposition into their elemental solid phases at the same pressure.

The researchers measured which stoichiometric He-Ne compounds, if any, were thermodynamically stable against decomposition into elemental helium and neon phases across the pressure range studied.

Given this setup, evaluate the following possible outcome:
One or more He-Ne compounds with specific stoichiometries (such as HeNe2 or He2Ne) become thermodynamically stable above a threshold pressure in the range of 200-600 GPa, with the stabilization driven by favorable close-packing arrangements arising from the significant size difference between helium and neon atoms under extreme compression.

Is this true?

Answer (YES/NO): NO